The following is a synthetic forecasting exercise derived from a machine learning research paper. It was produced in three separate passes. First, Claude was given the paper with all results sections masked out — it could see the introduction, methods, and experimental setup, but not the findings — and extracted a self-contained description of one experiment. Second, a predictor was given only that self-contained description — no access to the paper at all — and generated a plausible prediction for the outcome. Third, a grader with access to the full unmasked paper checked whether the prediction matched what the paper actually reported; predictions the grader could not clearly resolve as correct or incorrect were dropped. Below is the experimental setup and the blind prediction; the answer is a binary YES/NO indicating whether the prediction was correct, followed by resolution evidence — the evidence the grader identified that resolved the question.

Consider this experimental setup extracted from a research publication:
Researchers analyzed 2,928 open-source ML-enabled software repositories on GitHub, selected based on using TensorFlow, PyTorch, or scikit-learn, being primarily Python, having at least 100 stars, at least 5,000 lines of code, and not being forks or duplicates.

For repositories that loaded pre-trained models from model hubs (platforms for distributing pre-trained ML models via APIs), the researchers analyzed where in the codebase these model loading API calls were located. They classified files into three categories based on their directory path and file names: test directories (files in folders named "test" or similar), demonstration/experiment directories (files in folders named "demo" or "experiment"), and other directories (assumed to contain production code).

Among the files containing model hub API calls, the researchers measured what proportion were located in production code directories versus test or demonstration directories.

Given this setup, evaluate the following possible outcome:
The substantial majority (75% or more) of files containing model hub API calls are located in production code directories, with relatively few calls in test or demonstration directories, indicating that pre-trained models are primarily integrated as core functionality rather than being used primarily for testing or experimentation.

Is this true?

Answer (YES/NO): YES